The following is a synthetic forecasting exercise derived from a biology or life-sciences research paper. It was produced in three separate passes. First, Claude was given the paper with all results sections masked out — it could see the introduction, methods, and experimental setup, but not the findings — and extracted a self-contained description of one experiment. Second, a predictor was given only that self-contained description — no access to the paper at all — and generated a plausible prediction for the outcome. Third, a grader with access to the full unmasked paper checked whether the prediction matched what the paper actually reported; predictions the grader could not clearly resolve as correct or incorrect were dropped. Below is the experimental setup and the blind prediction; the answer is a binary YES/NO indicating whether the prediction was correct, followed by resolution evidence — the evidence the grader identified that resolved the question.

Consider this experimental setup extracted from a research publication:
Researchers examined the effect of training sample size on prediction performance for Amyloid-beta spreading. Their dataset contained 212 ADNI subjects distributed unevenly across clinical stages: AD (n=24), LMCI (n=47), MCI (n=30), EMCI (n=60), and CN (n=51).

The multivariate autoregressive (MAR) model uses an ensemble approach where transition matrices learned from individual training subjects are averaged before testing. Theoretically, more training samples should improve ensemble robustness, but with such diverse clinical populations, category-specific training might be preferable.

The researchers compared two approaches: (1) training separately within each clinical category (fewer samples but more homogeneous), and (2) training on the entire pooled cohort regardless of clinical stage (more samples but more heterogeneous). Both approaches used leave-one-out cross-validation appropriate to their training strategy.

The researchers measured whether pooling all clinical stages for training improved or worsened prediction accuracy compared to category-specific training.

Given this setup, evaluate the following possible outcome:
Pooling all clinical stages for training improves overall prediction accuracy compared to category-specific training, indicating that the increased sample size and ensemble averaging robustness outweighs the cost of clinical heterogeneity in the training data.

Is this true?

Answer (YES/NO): YES